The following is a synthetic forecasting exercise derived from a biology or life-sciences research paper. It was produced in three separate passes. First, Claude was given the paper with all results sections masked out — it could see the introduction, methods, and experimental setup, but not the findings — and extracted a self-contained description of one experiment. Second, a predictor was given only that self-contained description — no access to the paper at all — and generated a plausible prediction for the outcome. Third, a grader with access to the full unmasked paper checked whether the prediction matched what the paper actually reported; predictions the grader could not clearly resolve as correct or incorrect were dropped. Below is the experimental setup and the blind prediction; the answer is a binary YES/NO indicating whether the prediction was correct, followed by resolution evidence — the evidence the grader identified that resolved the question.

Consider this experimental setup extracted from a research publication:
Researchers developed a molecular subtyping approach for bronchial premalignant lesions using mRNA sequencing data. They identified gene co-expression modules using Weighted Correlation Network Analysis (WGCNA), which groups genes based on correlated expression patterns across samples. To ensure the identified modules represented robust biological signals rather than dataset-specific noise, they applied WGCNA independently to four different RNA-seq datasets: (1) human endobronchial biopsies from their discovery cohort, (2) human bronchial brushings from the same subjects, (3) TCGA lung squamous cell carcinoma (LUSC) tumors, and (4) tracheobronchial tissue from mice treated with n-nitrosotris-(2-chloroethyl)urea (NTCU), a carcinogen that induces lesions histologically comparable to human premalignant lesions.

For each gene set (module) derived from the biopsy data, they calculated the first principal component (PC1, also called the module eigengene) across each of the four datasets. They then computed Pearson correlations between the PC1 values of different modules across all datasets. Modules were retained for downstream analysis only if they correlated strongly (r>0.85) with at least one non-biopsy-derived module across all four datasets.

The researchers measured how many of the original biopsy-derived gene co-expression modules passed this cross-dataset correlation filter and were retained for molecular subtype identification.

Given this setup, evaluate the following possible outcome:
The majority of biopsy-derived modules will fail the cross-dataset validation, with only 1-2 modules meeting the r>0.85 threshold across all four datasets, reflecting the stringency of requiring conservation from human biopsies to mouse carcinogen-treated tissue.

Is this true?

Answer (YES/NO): NO